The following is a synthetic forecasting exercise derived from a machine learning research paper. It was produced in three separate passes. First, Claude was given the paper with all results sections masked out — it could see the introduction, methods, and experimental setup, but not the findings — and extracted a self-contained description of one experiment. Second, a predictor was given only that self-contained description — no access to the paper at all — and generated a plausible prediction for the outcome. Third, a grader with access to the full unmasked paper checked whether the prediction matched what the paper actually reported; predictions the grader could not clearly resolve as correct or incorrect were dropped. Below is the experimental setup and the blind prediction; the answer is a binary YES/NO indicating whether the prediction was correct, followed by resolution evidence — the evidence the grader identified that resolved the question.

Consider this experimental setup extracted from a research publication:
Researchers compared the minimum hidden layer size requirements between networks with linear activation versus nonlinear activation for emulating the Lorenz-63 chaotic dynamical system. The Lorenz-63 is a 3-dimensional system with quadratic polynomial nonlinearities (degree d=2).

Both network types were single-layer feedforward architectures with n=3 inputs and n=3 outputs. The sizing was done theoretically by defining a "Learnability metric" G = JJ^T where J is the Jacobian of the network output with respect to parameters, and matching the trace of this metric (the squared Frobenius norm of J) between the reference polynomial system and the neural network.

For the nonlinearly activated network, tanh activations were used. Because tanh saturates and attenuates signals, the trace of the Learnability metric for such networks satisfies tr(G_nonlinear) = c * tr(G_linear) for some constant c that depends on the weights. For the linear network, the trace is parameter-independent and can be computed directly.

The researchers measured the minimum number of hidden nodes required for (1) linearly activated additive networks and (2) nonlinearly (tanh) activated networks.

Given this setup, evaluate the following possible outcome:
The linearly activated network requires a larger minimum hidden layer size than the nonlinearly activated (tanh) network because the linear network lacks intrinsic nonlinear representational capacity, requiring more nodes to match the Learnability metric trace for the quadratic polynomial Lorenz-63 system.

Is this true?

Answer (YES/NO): NO